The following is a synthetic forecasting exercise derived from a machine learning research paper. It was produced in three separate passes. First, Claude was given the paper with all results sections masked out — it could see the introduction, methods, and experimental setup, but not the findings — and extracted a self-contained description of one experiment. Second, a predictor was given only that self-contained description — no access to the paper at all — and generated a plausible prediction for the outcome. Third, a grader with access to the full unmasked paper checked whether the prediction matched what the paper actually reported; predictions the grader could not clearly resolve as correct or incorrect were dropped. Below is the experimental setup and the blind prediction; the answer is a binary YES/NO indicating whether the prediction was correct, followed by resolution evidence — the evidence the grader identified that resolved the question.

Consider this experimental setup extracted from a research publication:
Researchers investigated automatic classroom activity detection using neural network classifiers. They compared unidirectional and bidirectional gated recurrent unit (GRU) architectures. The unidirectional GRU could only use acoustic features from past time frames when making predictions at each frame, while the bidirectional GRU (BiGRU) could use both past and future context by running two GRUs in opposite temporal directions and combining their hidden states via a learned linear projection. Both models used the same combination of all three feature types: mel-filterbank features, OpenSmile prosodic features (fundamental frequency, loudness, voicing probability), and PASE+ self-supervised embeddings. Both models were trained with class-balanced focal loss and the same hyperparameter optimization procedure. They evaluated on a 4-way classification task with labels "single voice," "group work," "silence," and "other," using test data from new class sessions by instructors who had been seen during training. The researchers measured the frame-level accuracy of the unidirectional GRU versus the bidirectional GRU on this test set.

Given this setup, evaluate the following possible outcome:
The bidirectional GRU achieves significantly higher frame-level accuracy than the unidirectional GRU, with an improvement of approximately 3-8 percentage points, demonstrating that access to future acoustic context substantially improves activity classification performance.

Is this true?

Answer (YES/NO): NO